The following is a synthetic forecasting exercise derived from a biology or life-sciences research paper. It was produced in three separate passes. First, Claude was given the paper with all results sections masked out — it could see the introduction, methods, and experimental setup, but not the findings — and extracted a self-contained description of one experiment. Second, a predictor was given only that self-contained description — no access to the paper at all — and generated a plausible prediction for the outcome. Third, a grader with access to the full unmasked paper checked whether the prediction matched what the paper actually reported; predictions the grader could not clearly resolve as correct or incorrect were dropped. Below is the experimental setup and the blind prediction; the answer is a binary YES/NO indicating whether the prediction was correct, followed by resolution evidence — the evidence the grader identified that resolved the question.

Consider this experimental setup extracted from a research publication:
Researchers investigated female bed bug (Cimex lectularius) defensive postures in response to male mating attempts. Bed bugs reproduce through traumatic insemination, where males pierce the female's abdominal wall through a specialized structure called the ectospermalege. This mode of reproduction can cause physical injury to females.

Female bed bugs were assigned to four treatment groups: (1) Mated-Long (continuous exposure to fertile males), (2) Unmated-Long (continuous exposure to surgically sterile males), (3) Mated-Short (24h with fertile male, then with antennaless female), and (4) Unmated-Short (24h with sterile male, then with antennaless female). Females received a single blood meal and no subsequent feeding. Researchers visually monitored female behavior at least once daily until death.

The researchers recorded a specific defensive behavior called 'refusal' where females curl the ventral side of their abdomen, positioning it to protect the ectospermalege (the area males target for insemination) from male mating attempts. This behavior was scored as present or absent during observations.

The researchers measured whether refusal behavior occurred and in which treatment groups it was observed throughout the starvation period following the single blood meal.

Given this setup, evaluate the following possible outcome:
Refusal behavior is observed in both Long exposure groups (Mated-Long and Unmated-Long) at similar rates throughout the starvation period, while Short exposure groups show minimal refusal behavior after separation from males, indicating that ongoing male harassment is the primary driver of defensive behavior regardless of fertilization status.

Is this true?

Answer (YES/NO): NO